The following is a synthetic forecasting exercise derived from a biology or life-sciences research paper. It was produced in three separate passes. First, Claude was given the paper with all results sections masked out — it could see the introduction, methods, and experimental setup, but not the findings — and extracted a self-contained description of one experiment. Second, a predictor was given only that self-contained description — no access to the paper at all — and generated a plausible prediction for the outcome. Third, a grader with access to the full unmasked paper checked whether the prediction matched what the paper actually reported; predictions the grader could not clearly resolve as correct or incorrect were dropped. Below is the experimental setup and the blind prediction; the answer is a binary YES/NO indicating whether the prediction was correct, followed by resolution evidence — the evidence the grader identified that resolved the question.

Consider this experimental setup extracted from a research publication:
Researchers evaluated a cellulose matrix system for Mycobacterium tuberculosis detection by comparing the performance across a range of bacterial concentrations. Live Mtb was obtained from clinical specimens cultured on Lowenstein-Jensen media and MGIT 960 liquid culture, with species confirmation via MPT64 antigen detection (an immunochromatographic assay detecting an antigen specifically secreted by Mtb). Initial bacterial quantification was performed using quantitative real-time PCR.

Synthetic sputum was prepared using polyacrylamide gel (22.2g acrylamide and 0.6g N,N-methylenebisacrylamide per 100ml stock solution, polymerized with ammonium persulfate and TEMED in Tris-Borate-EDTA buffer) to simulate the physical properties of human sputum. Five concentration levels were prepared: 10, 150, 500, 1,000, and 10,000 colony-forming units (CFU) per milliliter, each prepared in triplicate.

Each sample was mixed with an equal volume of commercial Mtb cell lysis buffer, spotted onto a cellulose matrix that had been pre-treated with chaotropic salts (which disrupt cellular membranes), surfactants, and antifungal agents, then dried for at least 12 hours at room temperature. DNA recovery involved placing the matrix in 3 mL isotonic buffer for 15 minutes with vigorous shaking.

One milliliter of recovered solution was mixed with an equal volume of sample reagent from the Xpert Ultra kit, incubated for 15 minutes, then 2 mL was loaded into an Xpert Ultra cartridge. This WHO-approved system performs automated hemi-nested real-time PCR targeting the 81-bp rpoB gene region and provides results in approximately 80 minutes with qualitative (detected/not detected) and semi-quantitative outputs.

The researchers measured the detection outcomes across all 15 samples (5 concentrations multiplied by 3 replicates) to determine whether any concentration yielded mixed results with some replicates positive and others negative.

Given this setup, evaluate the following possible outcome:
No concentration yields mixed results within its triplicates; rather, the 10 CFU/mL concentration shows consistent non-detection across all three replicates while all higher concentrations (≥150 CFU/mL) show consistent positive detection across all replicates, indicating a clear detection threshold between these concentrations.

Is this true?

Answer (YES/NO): YES